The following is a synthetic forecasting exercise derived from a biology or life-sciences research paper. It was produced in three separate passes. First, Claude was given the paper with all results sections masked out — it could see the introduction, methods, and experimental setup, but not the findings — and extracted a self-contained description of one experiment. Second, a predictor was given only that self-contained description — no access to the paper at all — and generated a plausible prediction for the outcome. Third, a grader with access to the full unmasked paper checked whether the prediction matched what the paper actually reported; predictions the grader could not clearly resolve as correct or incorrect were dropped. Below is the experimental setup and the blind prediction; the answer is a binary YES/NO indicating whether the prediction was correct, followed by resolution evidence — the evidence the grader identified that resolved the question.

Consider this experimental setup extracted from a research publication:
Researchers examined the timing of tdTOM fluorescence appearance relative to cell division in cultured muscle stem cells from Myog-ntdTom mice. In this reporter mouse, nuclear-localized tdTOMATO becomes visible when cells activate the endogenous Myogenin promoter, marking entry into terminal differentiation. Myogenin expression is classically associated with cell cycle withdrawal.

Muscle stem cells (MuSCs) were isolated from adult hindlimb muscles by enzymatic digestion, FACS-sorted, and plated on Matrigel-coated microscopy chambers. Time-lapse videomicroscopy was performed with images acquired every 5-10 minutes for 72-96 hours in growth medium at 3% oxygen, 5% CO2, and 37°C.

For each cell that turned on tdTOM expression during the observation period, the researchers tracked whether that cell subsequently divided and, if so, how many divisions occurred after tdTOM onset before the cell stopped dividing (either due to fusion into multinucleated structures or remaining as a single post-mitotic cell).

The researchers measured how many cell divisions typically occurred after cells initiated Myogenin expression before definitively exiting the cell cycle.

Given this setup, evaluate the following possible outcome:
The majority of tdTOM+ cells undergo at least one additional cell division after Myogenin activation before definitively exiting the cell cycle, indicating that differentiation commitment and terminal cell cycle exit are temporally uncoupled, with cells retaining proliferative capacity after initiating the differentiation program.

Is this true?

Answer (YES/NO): NO